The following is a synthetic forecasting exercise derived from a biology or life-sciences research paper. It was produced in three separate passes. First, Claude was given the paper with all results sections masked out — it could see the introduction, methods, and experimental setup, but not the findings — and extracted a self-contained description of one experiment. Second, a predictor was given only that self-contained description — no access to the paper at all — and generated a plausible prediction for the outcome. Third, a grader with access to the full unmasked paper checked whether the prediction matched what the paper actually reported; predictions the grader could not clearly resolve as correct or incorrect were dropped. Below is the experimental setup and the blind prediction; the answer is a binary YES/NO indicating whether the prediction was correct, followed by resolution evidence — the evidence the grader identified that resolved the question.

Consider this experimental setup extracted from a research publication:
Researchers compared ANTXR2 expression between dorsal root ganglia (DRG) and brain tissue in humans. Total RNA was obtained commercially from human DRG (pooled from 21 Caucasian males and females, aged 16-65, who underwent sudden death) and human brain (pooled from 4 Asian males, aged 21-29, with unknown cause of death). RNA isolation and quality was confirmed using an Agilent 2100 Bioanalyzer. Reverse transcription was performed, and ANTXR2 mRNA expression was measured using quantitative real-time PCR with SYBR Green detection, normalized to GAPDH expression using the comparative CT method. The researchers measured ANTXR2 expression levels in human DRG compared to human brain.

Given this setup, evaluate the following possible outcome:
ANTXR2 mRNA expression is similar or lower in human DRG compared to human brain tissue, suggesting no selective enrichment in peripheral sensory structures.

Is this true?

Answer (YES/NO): NO